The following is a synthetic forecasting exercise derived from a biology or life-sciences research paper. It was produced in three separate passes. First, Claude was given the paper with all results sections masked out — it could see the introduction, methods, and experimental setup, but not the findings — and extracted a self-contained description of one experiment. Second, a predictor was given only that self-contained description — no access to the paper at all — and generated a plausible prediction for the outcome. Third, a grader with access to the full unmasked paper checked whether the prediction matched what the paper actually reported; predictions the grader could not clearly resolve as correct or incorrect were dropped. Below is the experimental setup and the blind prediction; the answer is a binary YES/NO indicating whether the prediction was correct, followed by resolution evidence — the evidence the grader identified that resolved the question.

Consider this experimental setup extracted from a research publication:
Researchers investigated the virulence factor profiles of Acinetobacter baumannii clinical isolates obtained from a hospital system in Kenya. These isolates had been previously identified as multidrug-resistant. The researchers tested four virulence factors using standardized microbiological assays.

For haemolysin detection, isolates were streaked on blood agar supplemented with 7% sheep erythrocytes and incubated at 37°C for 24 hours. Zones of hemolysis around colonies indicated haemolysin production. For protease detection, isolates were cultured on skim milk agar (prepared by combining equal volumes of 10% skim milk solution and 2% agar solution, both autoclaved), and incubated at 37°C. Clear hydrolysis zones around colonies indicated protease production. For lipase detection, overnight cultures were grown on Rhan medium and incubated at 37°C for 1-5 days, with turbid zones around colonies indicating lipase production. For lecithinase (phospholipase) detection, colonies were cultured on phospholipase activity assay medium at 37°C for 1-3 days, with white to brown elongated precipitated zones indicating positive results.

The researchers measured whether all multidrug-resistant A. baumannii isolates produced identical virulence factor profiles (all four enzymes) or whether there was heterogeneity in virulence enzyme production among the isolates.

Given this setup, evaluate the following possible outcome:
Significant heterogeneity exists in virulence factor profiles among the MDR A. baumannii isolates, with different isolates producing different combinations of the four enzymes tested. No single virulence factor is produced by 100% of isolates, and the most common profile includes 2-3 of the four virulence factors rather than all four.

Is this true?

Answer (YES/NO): NO